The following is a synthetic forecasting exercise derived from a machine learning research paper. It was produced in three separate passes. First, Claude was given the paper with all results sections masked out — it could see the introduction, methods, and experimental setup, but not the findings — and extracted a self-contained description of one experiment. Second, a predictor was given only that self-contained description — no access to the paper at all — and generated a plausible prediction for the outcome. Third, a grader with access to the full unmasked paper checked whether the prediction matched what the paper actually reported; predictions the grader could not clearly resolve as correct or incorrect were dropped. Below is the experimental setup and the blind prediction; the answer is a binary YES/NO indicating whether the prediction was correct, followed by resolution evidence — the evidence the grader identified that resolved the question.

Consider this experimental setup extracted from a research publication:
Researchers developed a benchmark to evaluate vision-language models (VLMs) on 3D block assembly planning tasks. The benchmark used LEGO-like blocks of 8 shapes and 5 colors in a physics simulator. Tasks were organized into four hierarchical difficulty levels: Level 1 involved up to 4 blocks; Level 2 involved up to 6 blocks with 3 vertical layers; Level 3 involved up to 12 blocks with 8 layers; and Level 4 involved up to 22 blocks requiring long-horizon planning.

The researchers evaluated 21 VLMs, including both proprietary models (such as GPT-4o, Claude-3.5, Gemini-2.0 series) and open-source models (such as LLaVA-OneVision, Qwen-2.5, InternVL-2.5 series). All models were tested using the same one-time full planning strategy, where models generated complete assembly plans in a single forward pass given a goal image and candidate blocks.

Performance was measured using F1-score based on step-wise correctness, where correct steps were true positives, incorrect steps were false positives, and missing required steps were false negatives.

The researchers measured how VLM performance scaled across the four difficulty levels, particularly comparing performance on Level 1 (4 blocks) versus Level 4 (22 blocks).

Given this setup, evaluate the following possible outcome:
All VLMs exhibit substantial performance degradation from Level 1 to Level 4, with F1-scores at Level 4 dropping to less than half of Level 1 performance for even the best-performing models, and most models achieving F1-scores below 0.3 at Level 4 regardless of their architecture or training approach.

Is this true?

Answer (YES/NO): NO